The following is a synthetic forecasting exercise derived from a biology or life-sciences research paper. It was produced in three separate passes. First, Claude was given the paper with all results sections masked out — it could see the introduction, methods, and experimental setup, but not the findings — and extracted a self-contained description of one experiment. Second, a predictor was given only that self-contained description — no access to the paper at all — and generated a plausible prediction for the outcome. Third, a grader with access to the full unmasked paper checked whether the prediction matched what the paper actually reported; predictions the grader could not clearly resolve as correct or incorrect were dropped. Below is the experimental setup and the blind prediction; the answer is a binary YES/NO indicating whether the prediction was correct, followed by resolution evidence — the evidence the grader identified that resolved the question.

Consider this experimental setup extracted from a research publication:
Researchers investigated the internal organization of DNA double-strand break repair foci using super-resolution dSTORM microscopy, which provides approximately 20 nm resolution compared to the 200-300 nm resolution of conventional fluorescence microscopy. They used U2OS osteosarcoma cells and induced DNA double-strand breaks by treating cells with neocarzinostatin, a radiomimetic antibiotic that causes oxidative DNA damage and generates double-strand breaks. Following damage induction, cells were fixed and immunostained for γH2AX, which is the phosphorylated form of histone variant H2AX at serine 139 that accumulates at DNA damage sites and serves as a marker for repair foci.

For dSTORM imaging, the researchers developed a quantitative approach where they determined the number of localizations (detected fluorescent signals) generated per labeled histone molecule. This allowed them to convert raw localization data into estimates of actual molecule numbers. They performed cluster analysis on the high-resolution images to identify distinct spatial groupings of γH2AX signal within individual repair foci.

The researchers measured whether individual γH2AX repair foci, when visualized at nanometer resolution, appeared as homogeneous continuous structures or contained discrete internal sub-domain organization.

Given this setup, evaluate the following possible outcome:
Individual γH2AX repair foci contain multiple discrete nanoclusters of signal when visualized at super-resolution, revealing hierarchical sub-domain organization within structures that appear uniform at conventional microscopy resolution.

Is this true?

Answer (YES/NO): YES